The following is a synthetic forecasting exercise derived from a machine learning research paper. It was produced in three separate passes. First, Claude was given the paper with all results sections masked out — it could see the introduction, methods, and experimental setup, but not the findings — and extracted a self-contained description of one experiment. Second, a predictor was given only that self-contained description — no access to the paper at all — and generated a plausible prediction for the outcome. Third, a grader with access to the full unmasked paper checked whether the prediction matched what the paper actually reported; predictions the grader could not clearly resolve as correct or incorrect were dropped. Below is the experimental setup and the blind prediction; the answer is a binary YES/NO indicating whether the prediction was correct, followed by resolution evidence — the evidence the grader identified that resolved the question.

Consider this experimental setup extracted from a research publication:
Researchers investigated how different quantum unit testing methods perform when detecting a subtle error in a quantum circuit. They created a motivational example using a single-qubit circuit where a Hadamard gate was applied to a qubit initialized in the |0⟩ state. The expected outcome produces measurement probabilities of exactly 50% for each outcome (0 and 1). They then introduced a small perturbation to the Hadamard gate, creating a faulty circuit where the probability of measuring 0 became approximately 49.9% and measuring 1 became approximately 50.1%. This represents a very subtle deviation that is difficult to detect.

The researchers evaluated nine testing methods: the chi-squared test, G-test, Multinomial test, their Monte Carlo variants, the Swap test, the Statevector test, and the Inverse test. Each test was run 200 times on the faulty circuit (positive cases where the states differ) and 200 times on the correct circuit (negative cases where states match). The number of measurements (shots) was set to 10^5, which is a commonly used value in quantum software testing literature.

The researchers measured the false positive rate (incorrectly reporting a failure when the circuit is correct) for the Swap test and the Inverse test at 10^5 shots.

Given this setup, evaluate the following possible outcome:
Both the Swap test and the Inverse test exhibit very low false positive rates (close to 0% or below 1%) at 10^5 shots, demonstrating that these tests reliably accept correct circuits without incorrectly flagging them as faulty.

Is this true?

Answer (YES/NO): YES